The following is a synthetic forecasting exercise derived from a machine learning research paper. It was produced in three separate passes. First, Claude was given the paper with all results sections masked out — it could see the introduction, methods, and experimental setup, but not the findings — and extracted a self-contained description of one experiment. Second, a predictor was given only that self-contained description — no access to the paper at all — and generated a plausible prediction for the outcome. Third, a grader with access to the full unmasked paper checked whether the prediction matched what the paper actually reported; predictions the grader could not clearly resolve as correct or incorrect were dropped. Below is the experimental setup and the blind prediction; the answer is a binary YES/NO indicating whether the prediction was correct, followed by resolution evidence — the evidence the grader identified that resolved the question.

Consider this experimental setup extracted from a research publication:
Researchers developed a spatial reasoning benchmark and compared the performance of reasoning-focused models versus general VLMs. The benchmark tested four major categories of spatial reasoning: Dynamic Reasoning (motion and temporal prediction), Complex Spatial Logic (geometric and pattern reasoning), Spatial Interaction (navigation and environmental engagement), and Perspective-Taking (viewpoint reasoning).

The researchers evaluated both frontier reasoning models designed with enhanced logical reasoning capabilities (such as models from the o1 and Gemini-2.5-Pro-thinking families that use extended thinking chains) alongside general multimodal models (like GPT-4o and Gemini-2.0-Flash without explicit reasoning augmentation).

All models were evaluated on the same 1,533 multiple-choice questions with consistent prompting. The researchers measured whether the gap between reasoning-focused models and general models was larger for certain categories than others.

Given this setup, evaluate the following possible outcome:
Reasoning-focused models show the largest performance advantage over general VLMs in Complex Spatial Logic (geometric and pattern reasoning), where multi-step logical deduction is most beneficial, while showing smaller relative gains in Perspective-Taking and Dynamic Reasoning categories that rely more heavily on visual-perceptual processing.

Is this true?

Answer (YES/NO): NO